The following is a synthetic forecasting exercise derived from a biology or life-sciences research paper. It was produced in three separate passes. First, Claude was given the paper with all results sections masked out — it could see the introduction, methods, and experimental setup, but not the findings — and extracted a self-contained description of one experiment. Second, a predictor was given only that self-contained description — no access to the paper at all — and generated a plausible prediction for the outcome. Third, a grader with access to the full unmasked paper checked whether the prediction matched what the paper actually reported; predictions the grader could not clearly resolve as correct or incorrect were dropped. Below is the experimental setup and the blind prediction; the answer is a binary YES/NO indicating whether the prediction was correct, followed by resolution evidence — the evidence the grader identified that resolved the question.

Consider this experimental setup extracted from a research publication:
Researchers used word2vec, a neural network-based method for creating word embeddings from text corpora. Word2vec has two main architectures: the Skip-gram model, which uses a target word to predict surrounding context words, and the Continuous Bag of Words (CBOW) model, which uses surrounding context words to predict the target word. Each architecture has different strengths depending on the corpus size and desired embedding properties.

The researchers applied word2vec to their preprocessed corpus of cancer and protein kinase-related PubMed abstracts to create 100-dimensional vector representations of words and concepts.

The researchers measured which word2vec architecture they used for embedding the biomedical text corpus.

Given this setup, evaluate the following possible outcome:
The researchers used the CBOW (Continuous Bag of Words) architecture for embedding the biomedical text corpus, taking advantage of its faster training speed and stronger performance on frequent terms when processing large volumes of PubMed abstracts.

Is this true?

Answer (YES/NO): NO